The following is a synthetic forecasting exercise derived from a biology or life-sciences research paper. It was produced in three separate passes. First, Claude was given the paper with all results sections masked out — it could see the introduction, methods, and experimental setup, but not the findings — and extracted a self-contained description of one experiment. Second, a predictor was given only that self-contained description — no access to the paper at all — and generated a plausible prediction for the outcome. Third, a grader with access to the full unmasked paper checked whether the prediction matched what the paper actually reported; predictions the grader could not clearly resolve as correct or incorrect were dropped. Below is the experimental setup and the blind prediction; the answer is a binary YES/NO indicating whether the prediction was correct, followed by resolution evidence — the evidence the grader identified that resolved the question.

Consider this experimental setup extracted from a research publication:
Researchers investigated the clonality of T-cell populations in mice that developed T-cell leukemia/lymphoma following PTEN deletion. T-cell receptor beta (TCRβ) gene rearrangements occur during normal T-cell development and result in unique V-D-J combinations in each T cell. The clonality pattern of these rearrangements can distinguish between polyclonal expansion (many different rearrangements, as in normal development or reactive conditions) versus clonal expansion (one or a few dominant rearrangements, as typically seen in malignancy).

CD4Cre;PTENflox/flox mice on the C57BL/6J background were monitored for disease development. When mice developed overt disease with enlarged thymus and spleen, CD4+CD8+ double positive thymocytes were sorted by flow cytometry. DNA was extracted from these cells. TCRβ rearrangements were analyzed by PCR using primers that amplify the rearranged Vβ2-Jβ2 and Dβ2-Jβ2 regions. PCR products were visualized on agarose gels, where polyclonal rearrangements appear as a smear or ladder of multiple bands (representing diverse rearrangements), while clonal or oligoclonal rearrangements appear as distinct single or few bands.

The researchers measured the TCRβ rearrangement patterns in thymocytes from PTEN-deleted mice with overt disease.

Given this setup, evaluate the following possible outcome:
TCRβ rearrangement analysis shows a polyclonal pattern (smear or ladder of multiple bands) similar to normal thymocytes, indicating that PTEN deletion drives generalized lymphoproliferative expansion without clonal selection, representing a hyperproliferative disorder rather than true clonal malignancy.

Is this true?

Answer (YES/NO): NO